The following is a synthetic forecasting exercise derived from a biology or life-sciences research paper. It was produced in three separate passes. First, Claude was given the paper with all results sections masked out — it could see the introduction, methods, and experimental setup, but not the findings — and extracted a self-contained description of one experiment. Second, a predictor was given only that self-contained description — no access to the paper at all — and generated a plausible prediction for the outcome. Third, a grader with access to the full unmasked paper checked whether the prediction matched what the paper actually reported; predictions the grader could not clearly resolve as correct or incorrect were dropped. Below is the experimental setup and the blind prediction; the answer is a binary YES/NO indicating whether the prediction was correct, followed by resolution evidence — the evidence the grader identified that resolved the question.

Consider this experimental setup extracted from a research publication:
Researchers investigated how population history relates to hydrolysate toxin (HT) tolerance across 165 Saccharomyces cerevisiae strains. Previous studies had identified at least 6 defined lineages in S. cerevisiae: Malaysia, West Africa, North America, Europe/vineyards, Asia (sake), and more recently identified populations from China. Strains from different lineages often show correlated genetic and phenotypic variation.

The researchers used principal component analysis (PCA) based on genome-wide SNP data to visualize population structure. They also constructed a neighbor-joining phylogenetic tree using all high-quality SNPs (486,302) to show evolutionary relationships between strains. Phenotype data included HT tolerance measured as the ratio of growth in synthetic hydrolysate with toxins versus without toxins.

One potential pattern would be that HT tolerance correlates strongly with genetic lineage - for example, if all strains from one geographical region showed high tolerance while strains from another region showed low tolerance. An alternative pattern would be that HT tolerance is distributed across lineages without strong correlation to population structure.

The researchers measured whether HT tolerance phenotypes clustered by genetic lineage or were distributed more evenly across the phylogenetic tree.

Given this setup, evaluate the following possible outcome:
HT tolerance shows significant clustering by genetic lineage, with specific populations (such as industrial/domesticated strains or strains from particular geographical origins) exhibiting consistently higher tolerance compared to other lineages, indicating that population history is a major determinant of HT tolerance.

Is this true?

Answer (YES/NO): NO